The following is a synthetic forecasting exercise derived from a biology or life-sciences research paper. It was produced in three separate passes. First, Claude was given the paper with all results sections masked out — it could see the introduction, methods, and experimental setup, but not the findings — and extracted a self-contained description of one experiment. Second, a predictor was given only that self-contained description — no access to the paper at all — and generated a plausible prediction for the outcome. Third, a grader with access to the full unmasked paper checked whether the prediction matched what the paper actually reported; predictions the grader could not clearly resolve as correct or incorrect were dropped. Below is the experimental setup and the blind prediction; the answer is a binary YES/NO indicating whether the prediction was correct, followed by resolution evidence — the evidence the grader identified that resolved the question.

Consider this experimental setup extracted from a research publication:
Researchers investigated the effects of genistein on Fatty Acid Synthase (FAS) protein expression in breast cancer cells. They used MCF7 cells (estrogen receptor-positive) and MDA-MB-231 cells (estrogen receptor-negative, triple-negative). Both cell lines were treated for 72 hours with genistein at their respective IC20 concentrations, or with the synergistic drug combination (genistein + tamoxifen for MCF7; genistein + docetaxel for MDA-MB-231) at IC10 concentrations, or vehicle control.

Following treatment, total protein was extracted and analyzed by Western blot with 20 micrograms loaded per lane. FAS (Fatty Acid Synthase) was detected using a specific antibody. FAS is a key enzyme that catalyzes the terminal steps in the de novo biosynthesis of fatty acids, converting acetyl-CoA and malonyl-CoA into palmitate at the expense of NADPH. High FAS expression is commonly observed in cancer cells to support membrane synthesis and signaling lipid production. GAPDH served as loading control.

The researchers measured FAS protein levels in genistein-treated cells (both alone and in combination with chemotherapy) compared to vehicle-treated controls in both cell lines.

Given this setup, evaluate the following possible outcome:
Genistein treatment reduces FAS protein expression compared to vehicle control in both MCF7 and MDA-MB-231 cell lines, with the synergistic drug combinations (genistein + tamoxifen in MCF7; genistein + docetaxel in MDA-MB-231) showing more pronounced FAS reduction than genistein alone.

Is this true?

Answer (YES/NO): NO